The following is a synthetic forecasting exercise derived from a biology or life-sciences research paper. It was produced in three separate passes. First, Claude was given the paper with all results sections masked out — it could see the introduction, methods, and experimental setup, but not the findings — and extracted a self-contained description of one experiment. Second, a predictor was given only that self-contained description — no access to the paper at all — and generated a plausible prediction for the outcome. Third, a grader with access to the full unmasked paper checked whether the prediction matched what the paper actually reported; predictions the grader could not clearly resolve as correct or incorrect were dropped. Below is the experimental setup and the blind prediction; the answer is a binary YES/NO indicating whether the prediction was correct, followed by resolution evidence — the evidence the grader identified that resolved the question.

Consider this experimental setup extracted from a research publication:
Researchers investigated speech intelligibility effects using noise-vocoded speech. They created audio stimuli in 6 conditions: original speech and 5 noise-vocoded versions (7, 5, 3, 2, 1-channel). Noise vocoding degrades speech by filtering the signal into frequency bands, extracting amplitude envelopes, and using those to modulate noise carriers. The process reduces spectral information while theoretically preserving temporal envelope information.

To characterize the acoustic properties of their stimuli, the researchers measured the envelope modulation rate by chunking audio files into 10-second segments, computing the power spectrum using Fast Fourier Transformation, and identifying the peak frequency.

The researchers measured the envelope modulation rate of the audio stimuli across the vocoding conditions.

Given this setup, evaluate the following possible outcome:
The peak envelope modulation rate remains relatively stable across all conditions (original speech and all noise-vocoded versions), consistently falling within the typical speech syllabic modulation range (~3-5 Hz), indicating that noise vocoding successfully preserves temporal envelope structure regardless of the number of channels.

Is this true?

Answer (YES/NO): NO